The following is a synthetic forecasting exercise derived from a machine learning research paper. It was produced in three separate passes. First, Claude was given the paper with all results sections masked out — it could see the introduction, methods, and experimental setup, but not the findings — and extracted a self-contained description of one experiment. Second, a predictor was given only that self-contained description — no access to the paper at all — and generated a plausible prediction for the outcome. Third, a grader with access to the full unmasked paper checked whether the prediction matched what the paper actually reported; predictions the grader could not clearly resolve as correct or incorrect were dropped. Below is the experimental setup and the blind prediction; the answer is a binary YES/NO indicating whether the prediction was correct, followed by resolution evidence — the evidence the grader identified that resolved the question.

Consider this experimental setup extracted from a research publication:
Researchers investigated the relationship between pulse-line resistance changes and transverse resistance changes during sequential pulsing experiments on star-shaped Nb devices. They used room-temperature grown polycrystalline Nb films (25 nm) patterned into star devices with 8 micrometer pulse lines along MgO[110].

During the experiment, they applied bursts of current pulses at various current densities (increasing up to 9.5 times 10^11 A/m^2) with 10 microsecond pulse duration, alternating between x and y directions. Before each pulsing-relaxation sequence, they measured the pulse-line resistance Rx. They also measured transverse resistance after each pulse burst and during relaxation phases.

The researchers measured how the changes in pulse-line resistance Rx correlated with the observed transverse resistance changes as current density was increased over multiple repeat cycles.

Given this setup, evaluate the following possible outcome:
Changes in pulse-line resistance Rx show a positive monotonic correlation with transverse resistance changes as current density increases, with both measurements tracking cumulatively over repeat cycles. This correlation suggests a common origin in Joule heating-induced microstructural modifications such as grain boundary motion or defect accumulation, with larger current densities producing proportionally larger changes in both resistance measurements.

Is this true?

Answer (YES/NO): NO